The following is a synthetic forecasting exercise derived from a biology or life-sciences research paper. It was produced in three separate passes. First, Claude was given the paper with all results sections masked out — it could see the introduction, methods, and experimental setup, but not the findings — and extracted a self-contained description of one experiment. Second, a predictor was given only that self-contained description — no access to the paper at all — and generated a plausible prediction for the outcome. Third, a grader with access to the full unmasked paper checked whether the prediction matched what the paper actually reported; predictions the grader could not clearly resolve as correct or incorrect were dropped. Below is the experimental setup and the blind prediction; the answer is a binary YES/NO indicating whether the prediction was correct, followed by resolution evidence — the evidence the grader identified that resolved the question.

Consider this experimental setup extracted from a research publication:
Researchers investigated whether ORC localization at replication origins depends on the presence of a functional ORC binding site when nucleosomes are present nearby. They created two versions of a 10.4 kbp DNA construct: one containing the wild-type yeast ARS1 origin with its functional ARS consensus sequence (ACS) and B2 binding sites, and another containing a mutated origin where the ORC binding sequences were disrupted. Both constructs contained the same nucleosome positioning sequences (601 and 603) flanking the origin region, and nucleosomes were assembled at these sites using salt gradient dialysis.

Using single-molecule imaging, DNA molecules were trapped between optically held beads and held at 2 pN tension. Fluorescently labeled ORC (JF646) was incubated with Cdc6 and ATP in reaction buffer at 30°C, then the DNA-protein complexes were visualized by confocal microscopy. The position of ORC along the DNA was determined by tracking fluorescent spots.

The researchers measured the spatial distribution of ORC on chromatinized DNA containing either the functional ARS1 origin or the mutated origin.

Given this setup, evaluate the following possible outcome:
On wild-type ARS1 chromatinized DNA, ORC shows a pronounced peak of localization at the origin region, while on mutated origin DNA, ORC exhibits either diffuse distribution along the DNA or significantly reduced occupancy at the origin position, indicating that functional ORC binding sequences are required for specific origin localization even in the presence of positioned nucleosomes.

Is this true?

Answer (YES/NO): YES